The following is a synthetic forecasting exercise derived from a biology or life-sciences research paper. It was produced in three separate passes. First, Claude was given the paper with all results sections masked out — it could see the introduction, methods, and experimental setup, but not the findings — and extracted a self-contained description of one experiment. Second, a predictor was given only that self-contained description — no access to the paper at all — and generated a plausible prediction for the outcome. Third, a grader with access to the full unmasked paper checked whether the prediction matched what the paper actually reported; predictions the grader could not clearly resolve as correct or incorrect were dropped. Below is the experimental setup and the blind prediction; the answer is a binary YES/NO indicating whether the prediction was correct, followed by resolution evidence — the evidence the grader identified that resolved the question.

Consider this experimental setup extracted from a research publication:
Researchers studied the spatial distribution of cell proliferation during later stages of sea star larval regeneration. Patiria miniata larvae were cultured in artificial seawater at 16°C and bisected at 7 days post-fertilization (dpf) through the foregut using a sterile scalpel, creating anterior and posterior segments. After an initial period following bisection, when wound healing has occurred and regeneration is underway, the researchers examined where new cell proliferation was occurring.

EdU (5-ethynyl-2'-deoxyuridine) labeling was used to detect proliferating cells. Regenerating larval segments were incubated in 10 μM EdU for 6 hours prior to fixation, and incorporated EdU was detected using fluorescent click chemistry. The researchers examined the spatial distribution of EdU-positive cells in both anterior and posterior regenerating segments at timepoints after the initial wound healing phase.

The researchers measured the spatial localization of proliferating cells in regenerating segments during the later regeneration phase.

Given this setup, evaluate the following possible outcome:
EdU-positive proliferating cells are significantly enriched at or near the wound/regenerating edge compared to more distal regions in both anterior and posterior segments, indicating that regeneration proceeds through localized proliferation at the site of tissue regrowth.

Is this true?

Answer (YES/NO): YES